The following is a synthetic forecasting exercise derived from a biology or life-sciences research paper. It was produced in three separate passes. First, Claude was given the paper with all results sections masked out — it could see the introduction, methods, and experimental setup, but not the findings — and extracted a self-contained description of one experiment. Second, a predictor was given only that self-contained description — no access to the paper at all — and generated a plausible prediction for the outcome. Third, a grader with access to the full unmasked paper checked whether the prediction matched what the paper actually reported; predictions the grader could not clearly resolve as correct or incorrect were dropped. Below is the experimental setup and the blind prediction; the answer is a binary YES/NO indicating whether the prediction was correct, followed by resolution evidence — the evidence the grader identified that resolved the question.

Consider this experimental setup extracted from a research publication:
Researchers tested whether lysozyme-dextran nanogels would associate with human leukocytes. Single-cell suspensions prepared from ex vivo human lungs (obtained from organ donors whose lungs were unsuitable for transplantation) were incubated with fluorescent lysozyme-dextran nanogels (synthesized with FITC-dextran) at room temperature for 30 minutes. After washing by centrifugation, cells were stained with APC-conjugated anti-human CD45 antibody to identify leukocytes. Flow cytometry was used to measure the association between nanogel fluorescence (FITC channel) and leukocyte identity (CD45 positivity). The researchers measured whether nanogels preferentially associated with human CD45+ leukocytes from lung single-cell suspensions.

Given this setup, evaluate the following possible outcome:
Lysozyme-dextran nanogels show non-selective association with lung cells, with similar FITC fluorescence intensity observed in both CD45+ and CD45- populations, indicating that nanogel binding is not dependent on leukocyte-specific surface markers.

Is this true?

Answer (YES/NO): NO